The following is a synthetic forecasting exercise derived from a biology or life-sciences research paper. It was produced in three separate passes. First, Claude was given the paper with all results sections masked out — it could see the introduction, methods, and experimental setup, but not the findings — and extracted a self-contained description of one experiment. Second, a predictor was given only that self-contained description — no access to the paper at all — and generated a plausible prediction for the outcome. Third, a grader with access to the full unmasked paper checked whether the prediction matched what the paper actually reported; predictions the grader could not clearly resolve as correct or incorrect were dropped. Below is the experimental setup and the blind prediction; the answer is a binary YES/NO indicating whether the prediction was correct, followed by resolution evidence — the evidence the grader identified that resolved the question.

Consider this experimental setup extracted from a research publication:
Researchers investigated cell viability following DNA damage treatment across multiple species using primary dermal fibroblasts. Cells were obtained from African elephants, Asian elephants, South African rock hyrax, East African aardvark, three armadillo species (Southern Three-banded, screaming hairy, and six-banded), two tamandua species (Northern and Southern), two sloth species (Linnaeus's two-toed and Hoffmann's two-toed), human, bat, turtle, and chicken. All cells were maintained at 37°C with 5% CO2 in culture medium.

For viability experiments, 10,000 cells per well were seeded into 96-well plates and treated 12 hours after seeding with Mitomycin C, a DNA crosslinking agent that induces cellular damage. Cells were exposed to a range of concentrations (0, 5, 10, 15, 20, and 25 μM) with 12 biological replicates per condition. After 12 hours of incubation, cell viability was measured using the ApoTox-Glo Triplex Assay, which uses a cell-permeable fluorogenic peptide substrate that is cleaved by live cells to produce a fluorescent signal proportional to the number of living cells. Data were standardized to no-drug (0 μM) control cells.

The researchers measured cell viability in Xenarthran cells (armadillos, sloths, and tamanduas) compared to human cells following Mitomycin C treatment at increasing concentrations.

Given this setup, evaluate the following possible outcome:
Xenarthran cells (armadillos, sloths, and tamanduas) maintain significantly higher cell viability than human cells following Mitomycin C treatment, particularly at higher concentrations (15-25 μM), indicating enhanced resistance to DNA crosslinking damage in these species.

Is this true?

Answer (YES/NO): NO